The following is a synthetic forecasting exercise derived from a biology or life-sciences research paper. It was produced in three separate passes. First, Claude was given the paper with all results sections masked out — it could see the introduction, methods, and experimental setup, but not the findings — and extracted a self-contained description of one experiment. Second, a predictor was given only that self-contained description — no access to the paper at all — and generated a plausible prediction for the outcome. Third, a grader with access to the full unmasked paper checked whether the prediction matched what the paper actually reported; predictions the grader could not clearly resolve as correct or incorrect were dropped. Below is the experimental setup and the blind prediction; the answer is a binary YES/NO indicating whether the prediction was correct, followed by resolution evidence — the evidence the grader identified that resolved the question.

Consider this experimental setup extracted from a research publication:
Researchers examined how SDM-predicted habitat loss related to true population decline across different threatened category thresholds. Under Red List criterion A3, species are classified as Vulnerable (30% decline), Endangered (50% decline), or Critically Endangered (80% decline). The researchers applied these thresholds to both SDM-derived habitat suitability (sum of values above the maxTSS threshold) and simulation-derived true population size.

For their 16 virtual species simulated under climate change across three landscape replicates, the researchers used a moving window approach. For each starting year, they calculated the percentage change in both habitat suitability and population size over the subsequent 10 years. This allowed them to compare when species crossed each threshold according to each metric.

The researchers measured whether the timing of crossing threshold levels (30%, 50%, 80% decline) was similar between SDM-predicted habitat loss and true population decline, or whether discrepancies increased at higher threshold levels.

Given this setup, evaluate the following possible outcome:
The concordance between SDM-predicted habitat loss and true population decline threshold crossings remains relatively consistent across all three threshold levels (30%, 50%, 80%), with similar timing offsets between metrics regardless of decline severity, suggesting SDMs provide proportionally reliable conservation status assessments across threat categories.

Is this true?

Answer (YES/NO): NO